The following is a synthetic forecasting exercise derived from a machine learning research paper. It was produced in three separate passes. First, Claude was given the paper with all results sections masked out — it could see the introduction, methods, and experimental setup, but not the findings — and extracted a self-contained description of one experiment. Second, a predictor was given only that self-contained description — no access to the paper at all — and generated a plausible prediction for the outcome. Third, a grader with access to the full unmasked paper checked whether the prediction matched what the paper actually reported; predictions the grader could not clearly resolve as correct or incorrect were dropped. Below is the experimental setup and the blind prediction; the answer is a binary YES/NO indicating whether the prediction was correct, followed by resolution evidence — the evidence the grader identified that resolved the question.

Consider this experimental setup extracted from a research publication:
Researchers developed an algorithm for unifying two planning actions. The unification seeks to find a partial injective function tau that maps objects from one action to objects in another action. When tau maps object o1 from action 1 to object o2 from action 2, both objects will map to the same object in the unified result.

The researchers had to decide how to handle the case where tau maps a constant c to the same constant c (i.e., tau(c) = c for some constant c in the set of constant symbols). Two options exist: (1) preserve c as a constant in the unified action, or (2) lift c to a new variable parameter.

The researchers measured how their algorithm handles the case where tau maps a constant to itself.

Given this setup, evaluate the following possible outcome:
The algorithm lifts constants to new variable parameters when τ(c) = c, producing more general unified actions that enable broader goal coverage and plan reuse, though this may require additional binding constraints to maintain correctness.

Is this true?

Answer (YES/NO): NO